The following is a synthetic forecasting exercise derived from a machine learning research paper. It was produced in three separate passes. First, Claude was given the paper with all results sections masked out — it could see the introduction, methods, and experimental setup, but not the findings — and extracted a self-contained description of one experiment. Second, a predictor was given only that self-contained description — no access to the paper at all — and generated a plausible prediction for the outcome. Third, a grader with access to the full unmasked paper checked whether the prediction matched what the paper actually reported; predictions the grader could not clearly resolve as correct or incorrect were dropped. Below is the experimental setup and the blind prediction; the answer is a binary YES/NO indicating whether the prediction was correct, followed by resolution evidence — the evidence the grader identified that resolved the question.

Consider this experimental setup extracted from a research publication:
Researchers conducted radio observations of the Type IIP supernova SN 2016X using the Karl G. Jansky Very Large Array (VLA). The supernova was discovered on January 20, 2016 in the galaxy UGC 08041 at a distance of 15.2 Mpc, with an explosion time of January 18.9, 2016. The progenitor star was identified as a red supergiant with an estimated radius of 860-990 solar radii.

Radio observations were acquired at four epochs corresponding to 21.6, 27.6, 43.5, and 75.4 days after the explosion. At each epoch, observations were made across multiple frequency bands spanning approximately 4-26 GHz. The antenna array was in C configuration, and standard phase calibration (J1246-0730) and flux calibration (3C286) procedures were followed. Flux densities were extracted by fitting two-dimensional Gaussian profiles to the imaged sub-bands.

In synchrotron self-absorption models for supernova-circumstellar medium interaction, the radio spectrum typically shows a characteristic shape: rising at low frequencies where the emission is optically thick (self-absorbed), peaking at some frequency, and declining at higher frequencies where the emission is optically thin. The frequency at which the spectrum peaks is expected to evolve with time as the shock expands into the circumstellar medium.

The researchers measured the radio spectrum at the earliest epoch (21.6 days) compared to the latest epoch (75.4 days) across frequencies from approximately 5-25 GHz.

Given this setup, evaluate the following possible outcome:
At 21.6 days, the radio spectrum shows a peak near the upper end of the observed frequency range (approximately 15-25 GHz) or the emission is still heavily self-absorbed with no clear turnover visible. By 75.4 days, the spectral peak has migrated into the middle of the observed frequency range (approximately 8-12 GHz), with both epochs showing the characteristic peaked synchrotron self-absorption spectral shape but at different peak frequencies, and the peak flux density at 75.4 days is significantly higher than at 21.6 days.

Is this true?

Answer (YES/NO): NO